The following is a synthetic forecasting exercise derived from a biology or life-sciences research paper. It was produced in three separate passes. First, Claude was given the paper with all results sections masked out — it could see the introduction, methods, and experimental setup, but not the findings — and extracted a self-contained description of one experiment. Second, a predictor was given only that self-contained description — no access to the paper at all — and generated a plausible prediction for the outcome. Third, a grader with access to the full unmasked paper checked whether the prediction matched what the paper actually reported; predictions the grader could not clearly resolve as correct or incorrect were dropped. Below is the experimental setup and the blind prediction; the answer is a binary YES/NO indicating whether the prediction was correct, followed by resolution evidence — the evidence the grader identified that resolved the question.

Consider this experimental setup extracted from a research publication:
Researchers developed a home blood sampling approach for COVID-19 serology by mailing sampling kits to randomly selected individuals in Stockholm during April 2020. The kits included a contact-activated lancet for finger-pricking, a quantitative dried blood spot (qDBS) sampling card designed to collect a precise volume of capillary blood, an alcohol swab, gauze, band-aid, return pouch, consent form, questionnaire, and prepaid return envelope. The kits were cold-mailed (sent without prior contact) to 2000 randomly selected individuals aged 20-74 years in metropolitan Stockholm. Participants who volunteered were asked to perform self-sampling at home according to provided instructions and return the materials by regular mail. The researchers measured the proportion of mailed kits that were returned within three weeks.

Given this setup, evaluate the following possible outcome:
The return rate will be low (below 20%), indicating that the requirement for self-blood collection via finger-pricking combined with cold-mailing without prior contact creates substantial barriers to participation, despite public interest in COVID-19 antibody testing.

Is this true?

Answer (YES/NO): NO